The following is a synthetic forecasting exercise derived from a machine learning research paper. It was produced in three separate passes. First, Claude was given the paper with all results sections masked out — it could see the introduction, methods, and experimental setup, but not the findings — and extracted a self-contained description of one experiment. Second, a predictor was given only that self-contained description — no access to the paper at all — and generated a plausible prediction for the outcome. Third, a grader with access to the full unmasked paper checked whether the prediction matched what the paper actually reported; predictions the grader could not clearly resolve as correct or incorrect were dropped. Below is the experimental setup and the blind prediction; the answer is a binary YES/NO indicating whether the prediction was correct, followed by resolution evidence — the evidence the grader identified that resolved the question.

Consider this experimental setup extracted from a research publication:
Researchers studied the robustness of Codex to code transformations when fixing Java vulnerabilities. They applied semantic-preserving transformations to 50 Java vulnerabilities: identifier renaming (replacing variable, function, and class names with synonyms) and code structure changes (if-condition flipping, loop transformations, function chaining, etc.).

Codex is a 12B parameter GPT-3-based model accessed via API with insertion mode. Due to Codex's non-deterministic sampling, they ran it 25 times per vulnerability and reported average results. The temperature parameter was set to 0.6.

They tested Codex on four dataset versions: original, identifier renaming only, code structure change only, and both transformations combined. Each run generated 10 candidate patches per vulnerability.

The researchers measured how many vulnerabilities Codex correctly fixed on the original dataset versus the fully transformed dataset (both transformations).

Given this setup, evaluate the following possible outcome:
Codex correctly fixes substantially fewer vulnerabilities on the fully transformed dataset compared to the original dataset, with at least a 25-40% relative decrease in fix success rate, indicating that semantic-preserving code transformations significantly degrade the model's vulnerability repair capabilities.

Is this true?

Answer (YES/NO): NO